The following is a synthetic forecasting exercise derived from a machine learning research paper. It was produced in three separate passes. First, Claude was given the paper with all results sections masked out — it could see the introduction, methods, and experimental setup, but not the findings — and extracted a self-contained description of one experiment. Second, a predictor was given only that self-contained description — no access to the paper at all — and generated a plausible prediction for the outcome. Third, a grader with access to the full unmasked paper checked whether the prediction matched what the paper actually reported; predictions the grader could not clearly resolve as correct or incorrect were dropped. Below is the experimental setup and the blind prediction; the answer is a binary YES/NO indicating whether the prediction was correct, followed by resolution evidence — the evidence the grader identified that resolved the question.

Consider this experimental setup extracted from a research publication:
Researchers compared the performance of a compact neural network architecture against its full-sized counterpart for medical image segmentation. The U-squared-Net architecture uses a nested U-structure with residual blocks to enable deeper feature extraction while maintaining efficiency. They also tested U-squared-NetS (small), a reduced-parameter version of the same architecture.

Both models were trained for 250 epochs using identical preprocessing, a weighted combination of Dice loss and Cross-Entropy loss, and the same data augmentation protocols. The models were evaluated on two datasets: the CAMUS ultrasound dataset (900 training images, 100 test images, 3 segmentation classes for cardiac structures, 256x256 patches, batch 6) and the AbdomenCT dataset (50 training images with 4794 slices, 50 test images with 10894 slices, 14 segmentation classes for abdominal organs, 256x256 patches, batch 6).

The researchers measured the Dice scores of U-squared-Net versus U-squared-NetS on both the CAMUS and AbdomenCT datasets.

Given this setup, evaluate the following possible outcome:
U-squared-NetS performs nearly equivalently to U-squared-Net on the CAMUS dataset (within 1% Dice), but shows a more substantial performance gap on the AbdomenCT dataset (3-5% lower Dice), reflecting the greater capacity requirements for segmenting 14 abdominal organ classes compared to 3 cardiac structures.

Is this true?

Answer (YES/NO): NO